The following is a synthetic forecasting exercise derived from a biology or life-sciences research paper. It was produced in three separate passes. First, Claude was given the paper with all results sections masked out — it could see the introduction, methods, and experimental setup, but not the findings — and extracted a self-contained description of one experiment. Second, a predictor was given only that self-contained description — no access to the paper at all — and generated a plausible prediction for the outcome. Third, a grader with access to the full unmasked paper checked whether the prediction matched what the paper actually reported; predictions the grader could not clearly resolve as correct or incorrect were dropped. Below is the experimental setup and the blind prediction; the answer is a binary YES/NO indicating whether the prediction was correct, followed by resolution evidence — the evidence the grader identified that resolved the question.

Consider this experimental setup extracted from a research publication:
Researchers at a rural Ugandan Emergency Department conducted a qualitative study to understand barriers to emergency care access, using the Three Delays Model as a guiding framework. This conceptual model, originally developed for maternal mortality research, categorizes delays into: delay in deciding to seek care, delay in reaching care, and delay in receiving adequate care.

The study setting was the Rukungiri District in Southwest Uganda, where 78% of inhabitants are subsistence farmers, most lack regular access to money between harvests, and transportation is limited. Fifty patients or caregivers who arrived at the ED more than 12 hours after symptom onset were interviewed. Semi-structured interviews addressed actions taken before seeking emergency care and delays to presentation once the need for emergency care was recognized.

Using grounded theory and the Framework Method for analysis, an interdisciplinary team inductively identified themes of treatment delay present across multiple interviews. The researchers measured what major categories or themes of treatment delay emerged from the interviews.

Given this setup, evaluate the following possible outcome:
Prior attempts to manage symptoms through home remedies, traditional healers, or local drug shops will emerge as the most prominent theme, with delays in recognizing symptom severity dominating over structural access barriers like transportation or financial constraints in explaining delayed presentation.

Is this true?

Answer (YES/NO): NO